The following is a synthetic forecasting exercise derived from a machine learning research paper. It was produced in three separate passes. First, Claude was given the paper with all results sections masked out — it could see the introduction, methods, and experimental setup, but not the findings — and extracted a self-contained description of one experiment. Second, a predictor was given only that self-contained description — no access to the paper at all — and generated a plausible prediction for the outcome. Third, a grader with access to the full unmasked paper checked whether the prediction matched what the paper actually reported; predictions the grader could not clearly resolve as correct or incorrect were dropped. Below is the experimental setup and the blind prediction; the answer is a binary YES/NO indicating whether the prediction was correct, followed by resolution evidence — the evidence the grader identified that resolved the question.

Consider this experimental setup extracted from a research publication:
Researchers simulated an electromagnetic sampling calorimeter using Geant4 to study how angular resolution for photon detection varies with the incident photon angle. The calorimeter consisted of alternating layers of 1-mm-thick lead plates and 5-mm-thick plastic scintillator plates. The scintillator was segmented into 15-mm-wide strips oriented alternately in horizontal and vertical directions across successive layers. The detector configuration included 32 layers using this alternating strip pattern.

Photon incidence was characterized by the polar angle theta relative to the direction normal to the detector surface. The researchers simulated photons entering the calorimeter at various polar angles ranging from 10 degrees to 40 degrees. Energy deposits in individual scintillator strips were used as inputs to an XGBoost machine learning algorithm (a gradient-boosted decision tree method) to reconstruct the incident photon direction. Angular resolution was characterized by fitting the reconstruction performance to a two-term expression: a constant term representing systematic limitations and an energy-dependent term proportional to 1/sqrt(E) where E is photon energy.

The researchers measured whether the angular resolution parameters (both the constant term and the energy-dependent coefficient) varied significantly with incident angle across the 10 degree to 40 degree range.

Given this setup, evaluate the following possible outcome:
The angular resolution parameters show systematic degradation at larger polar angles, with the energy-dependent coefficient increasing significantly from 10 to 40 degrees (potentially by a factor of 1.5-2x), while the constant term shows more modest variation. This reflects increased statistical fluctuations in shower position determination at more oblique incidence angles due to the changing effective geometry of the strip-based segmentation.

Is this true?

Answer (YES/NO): NO